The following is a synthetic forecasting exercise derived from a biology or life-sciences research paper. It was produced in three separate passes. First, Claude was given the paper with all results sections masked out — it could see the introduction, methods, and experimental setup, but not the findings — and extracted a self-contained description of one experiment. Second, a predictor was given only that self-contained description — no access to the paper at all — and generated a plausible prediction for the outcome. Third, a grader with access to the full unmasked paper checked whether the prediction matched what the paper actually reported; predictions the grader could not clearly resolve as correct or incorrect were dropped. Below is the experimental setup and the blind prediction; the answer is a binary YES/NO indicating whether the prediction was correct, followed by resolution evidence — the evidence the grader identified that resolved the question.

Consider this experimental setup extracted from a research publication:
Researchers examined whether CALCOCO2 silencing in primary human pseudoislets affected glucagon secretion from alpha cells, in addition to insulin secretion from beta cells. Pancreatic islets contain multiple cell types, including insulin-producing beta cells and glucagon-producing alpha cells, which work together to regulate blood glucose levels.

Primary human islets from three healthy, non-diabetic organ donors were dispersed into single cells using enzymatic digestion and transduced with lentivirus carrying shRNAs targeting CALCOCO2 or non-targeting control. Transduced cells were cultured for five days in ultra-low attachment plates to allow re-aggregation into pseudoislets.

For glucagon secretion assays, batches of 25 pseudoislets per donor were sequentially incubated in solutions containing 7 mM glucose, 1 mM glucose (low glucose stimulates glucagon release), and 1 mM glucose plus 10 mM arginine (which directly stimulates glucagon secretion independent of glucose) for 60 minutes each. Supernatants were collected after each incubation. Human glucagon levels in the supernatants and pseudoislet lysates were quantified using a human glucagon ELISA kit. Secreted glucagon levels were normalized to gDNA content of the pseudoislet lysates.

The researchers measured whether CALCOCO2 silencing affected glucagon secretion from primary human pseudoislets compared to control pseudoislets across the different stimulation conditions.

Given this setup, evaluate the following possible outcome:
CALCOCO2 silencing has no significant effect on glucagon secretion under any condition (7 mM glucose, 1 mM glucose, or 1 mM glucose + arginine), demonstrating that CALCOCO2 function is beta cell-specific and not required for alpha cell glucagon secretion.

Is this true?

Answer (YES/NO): YES